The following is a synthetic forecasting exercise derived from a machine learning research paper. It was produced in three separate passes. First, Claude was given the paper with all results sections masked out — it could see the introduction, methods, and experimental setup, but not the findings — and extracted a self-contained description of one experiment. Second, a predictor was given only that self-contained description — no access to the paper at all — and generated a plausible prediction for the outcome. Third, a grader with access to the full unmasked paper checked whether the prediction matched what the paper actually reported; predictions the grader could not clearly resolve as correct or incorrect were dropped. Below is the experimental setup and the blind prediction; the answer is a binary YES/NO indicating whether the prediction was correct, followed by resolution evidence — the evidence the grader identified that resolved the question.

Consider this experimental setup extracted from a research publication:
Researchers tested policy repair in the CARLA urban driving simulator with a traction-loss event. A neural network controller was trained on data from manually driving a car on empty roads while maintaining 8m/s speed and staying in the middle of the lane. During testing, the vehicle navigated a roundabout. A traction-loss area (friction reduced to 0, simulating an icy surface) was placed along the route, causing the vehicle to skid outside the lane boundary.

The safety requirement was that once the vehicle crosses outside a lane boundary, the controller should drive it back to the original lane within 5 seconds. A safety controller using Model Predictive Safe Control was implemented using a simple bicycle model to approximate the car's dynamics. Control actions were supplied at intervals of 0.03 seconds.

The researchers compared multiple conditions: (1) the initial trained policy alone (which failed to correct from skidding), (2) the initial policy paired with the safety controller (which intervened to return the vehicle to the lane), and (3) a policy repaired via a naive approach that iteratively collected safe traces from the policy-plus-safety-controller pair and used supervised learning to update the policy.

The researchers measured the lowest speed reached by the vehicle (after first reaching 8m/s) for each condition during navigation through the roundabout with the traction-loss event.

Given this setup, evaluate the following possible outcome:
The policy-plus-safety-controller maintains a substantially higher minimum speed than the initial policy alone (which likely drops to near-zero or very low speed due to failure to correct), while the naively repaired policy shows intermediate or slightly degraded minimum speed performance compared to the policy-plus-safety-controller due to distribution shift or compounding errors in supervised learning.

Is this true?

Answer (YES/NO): NO